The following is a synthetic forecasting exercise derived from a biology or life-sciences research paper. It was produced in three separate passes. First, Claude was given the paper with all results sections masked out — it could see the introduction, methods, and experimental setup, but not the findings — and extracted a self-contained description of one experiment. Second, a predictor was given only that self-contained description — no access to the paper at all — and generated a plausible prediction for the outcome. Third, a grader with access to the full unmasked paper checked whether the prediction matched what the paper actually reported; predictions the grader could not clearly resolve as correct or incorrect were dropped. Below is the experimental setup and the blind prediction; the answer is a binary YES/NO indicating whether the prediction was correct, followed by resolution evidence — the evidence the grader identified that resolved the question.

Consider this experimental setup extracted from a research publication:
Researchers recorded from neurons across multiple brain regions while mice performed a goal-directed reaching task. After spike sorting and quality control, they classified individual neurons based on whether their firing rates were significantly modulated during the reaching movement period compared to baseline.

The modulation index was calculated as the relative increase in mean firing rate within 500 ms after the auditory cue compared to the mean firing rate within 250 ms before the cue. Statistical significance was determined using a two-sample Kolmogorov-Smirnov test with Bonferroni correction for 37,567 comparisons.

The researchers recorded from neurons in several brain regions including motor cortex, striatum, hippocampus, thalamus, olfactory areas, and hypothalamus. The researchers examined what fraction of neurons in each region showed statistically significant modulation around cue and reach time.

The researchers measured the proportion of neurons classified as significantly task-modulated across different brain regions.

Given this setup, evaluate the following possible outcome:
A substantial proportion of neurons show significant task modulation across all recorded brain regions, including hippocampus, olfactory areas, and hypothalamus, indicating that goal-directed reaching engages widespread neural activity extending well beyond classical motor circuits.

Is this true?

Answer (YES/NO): YES